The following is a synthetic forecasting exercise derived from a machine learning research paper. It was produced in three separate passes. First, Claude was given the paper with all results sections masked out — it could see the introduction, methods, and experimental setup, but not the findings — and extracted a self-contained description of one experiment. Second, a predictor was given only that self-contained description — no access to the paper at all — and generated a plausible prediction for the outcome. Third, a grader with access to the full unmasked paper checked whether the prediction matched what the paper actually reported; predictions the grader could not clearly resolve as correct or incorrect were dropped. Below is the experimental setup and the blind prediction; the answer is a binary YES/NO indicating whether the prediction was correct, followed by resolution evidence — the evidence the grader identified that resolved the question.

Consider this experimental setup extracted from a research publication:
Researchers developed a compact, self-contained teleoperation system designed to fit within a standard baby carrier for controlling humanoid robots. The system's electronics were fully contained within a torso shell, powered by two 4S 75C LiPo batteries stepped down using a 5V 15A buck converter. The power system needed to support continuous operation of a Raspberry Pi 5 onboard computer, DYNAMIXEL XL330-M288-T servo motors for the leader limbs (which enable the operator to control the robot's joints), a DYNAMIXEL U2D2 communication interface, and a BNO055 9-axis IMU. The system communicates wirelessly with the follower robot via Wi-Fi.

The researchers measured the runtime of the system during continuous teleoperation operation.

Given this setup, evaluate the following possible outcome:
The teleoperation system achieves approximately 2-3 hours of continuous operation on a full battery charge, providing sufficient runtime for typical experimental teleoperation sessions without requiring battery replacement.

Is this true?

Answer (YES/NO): NO